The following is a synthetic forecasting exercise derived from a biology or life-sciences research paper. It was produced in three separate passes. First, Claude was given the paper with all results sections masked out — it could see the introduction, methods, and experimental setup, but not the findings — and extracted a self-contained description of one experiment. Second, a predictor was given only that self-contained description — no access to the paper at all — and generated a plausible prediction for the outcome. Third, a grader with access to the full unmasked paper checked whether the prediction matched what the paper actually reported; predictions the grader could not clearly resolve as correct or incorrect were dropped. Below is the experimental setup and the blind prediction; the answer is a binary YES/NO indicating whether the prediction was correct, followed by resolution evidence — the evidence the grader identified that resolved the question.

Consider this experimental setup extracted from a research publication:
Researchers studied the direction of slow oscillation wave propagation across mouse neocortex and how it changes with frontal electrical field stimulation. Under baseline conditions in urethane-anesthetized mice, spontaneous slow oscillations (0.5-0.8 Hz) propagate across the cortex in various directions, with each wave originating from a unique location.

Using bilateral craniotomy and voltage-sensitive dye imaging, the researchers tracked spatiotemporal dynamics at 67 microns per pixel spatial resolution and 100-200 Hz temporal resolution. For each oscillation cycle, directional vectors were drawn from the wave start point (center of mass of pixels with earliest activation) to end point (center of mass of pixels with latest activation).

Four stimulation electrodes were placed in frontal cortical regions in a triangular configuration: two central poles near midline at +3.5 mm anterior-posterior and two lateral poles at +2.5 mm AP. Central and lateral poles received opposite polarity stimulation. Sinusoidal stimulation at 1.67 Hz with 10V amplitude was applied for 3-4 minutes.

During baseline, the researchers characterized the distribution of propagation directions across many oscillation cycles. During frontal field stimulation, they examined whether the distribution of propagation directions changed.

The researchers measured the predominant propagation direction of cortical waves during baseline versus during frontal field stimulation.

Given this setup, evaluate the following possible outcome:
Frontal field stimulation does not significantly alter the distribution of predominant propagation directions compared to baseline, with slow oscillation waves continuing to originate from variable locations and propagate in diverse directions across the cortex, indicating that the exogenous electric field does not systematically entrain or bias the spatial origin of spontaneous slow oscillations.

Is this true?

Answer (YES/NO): NO